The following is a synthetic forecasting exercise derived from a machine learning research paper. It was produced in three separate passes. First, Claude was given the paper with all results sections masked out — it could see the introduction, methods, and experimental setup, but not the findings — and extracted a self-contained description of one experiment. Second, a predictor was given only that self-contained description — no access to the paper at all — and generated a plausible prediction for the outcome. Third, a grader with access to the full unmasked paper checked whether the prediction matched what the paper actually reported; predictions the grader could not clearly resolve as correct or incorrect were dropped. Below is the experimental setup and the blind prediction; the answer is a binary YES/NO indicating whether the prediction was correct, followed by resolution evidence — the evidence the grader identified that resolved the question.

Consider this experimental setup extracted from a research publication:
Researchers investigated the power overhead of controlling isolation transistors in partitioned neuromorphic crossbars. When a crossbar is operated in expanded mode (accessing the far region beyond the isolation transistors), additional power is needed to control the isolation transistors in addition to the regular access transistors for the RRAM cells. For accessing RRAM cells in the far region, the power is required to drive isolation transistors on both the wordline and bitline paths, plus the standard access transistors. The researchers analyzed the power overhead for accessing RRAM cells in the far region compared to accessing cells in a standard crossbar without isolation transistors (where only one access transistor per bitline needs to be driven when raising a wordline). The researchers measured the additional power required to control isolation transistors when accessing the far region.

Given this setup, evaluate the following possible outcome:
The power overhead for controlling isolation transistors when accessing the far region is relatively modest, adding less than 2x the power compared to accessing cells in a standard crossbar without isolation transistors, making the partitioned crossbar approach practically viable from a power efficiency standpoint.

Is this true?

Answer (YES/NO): NO